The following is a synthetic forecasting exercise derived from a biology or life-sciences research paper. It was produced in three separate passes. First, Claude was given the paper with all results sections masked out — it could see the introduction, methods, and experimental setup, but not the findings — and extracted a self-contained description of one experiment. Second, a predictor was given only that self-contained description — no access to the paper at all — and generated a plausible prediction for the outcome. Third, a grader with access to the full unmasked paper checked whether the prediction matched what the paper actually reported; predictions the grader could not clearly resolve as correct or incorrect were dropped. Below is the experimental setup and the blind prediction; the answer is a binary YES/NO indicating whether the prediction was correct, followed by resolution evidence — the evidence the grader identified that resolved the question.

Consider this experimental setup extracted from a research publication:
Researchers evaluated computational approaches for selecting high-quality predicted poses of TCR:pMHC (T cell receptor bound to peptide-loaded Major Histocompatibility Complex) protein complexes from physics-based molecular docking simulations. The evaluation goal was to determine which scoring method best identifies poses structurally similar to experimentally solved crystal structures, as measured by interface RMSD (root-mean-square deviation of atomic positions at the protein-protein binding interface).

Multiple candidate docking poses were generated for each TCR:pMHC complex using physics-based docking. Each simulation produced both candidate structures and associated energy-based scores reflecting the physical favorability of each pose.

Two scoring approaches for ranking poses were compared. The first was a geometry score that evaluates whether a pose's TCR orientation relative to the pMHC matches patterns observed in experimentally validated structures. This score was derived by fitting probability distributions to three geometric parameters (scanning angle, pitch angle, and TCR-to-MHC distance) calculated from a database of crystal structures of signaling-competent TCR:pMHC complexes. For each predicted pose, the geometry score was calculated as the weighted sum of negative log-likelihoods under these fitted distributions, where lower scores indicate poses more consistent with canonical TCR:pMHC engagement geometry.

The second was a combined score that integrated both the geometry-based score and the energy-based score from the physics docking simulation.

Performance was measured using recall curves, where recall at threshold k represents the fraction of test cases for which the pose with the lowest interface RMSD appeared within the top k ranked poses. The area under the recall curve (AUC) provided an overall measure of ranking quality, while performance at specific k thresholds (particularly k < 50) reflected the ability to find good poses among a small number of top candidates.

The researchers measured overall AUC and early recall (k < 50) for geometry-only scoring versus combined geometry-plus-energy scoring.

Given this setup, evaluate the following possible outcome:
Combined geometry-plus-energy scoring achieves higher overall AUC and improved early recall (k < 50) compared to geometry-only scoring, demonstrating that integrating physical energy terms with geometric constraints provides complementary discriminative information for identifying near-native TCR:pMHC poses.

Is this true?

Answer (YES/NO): NO